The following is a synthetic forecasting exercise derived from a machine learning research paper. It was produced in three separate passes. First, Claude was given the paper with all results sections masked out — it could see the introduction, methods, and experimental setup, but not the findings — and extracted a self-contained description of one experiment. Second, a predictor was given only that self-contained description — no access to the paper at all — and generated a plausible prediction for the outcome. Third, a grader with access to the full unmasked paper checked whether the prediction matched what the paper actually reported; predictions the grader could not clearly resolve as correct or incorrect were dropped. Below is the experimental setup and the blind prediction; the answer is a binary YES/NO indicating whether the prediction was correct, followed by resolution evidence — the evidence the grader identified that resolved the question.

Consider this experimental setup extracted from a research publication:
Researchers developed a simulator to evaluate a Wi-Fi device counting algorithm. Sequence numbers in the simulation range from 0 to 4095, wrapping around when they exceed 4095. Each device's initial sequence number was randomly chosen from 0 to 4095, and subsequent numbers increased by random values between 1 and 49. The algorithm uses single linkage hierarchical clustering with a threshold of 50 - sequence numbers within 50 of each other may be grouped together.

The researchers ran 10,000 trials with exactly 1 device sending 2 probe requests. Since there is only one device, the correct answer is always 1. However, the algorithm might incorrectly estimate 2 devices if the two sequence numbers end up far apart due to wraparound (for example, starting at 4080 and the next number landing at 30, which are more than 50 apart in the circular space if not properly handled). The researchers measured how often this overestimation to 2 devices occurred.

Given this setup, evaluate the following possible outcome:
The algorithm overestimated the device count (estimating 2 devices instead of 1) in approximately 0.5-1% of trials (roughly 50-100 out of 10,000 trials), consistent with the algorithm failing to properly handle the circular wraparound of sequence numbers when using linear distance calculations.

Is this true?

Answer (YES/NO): YES